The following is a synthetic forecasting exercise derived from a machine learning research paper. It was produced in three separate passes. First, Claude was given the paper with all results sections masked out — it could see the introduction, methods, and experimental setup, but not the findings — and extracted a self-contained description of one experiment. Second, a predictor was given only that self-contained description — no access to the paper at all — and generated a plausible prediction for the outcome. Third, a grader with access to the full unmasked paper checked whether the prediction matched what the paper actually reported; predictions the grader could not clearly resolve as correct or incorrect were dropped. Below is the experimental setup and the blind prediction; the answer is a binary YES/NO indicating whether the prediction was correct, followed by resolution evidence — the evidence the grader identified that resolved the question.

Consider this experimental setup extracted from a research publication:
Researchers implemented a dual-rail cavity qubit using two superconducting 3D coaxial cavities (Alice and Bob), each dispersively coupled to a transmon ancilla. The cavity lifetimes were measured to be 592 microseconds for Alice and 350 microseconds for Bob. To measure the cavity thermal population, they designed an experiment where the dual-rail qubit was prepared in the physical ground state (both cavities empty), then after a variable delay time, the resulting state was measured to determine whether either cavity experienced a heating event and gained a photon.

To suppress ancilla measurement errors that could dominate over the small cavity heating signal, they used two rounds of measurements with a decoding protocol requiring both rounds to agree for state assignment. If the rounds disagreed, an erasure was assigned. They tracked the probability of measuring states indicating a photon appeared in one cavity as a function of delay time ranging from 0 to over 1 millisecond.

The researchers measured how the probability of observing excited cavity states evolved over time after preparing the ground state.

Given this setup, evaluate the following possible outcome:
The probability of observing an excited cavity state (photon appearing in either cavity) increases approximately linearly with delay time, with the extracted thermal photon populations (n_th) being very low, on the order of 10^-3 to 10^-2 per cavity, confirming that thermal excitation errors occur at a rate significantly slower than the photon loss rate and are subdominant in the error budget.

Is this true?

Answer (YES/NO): NO